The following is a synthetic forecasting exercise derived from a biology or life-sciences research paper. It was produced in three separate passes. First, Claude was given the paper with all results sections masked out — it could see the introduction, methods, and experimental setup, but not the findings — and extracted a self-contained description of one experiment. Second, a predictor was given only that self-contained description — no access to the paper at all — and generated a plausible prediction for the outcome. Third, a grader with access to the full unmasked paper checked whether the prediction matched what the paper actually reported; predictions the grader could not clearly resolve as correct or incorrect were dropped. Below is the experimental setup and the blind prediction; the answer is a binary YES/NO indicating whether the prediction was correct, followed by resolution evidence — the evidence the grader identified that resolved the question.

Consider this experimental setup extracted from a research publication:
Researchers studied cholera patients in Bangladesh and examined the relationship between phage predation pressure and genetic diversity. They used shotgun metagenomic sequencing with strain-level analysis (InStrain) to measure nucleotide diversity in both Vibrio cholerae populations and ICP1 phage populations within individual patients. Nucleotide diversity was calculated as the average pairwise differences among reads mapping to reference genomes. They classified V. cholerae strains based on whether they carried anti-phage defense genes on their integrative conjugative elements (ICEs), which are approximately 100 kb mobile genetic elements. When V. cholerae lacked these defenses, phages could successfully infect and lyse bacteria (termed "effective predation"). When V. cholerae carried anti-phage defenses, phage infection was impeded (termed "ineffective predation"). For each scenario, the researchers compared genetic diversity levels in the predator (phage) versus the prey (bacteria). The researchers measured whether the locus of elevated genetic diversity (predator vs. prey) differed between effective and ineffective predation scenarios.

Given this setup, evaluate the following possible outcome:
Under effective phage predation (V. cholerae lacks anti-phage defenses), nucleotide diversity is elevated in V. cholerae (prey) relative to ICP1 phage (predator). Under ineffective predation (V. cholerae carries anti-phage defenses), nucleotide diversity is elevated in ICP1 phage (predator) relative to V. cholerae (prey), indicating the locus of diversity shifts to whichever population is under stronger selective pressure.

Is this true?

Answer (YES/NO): YES